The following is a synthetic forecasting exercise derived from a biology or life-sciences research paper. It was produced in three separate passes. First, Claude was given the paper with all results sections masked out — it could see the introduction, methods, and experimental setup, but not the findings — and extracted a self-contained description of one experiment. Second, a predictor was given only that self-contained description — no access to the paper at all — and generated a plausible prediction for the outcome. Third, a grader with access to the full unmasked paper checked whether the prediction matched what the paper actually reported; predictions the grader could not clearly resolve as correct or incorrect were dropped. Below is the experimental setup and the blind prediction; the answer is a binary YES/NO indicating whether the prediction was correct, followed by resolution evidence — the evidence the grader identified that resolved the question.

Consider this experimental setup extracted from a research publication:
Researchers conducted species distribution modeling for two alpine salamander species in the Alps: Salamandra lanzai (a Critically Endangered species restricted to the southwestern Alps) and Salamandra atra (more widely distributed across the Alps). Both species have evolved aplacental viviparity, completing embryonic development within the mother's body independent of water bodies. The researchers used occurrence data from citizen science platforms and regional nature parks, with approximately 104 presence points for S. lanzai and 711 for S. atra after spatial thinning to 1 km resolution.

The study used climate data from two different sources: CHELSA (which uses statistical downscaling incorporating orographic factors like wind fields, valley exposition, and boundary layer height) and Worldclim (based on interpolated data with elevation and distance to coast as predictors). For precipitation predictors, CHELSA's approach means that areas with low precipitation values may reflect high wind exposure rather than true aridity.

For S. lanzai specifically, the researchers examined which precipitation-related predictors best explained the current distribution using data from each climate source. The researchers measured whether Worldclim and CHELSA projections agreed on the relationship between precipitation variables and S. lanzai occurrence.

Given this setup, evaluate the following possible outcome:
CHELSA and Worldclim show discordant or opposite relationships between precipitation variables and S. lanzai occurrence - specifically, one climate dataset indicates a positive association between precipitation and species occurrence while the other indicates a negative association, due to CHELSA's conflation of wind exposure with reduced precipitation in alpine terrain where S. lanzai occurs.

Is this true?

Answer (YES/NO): YES